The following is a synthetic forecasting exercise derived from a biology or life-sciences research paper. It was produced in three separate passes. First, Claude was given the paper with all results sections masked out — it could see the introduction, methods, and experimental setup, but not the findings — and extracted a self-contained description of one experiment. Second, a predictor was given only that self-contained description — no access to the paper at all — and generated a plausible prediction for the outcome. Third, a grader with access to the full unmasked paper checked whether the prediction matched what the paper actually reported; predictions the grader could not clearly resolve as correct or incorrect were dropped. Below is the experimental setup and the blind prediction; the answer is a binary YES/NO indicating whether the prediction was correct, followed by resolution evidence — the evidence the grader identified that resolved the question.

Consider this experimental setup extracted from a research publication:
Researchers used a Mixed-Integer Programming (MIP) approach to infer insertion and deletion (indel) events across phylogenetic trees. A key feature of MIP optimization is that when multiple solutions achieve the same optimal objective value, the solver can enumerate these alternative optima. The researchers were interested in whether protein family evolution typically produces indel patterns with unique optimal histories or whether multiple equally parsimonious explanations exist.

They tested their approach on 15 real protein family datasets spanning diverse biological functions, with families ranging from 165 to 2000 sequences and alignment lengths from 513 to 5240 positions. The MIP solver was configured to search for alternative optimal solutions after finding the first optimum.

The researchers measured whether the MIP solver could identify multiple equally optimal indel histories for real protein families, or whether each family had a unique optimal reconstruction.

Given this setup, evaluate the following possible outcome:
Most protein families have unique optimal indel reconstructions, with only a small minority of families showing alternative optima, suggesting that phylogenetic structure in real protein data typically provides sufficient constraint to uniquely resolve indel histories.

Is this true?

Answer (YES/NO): NO